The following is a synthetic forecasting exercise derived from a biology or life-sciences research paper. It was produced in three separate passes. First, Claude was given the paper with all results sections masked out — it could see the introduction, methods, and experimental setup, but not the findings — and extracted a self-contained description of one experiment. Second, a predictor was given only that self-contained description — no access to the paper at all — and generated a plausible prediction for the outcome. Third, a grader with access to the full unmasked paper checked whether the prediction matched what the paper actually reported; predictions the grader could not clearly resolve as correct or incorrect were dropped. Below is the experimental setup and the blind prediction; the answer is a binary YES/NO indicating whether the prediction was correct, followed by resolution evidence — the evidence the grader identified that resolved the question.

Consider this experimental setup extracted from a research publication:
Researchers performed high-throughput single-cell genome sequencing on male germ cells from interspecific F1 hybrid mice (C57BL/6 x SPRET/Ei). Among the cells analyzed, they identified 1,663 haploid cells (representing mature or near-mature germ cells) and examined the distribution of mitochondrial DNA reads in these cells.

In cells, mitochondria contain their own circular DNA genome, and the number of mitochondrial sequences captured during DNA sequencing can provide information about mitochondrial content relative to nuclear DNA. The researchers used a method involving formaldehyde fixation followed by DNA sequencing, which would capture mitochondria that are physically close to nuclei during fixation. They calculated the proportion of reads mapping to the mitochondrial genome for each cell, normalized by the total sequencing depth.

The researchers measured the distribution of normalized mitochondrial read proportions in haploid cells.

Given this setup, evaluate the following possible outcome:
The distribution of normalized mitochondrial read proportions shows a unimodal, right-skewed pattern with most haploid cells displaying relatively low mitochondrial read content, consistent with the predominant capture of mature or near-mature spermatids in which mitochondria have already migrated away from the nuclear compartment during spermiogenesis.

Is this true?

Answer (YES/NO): NO